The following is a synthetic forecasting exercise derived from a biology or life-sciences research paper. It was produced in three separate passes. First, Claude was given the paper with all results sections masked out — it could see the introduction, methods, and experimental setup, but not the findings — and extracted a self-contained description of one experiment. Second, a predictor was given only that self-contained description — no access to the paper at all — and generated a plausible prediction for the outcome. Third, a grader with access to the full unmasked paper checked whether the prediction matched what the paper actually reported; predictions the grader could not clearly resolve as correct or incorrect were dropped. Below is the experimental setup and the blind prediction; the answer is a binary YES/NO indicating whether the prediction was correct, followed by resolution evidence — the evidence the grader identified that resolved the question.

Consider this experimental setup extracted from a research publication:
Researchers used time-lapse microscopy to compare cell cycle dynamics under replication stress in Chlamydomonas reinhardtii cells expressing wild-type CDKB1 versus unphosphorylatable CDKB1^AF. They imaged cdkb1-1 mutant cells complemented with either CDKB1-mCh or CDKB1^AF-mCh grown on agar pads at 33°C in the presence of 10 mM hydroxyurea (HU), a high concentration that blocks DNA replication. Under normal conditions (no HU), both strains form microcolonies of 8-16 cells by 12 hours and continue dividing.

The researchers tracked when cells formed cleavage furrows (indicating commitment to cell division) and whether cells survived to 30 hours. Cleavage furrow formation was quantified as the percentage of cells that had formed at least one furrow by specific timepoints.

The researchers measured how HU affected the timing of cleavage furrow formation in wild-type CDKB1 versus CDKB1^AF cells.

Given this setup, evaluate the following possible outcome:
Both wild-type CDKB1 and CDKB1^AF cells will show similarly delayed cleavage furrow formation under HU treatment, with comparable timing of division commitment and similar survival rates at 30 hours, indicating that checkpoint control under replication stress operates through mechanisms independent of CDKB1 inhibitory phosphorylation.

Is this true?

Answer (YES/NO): NO